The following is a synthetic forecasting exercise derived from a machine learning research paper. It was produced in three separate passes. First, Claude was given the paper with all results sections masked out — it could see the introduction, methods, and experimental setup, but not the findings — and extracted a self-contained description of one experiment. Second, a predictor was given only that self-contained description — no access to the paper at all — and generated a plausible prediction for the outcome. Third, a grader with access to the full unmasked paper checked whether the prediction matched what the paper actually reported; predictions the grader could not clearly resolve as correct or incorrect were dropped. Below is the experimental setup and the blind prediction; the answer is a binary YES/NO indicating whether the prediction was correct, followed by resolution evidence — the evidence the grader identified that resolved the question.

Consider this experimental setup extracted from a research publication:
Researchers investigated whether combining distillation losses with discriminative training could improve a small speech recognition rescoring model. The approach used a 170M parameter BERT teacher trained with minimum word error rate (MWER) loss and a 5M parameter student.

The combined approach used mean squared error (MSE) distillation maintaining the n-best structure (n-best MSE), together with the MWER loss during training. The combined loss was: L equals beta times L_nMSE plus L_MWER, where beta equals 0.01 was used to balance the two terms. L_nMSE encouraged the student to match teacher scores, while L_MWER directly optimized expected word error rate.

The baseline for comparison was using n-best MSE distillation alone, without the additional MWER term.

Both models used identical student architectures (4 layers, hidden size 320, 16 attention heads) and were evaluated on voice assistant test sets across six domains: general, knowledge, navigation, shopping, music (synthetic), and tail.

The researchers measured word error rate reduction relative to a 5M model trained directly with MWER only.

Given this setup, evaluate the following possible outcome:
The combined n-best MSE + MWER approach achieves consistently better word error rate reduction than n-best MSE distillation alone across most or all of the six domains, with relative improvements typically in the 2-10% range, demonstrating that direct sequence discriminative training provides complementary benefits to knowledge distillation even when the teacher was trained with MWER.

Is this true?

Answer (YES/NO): NO